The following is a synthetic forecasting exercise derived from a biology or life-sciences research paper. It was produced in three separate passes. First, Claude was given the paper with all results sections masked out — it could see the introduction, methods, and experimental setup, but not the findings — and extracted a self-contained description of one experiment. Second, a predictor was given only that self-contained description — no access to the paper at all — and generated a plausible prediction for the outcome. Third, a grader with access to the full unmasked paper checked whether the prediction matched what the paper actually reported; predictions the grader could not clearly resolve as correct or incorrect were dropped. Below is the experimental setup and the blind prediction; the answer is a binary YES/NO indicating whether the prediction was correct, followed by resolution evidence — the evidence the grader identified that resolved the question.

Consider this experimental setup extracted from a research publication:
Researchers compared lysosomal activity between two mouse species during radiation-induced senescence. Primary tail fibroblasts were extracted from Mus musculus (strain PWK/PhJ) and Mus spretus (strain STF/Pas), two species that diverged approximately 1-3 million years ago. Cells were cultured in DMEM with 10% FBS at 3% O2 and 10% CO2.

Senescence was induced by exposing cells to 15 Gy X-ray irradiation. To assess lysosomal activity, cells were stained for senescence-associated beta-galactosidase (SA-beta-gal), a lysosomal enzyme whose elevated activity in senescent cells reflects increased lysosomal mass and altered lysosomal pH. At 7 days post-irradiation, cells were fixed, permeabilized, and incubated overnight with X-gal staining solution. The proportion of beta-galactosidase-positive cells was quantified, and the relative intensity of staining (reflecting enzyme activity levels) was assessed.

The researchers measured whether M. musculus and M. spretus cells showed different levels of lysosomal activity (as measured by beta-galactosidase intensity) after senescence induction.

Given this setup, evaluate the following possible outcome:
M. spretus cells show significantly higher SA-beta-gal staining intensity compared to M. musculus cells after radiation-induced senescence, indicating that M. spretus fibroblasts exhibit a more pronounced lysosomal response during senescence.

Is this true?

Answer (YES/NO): NO